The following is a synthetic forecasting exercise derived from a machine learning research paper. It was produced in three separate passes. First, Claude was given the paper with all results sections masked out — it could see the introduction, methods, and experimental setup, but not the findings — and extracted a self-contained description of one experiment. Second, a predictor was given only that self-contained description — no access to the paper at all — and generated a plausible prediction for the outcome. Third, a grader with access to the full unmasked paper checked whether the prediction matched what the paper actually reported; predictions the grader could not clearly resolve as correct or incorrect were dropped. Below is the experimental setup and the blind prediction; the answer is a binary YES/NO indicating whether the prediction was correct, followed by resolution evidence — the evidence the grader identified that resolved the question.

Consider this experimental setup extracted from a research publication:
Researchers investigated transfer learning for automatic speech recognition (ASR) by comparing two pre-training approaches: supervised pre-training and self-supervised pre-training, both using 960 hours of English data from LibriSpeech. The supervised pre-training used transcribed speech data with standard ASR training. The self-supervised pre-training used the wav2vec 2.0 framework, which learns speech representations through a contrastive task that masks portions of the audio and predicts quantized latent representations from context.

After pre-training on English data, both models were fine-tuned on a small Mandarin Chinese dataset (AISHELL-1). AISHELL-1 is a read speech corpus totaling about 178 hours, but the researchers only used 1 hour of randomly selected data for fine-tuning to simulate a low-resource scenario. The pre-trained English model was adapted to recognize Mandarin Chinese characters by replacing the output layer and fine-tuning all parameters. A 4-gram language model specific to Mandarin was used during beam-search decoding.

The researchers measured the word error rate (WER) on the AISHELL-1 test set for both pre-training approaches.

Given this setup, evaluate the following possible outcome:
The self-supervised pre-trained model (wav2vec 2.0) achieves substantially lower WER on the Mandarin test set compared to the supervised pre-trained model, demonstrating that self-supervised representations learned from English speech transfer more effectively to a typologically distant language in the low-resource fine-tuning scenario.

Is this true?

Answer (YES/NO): NO